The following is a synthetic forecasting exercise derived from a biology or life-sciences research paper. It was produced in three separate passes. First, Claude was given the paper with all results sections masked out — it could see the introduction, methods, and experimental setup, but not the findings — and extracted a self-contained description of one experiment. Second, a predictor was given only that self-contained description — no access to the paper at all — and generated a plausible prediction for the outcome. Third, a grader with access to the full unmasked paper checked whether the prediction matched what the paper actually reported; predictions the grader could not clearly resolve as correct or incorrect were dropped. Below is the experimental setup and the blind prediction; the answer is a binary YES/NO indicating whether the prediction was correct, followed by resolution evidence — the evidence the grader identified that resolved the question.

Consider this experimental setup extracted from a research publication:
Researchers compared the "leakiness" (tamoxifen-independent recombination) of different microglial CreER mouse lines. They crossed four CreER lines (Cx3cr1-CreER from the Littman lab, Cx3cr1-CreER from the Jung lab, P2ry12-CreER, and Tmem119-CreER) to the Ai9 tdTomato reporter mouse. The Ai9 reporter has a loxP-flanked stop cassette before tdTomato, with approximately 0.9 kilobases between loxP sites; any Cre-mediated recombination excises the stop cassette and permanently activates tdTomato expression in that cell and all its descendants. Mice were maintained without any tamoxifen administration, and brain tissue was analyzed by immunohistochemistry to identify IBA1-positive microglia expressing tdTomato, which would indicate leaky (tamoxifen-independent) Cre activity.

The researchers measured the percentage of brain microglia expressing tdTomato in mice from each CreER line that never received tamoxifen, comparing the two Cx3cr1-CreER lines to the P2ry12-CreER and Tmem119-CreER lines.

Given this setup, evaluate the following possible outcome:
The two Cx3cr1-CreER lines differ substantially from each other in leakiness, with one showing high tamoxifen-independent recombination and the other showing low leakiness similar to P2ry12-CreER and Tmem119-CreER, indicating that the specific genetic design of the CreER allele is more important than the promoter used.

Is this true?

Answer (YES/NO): NO